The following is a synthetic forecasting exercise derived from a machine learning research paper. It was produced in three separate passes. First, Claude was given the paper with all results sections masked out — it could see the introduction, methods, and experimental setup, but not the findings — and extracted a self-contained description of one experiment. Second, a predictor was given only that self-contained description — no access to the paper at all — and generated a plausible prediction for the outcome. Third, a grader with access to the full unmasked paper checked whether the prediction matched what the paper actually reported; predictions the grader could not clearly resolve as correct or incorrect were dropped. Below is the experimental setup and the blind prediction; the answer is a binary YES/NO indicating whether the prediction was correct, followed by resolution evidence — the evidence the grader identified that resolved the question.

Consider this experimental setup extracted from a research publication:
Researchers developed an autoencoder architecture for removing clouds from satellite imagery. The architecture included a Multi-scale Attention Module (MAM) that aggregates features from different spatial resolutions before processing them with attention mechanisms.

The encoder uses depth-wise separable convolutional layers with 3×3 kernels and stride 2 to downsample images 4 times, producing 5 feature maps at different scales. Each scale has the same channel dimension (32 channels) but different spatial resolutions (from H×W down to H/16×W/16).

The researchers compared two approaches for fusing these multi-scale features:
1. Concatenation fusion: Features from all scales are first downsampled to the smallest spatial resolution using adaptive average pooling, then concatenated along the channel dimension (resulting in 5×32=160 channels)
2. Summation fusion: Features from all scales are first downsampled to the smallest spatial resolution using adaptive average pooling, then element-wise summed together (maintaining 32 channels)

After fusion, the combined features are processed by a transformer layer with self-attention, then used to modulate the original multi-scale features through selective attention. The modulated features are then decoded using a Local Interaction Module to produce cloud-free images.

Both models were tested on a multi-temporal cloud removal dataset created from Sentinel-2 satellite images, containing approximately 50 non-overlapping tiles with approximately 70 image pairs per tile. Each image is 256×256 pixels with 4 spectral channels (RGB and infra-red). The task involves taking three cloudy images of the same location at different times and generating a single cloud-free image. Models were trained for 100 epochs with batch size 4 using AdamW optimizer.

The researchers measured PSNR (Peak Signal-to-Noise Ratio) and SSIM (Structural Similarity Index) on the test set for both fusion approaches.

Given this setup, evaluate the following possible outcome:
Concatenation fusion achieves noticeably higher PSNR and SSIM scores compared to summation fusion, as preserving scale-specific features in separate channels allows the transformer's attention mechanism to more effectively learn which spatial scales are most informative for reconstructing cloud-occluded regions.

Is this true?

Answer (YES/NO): NO